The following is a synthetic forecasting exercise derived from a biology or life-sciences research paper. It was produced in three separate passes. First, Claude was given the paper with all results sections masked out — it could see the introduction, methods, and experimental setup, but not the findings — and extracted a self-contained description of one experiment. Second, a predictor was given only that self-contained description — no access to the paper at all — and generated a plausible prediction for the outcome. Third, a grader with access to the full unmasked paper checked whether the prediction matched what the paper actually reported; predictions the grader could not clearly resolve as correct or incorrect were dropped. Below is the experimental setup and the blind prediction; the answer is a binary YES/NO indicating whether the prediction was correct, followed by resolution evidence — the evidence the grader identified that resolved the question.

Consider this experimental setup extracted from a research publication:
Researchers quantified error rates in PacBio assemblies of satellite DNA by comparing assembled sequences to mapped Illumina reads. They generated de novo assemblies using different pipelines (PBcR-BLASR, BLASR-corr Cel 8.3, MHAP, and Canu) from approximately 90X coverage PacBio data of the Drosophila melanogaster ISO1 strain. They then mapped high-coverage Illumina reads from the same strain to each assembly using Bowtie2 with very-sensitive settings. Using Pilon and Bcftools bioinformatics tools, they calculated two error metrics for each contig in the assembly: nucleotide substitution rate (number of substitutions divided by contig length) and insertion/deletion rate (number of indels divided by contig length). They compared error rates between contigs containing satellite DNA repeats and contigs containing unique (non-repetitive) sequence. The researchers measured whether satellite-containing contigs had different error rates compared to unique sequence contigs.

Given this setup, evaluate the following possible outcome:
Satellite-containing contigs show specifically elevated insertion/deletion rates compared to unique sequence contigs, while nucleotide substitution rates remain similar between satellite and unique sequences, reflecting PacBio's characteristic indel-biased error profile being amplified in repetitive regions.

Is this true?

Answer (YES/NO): NO